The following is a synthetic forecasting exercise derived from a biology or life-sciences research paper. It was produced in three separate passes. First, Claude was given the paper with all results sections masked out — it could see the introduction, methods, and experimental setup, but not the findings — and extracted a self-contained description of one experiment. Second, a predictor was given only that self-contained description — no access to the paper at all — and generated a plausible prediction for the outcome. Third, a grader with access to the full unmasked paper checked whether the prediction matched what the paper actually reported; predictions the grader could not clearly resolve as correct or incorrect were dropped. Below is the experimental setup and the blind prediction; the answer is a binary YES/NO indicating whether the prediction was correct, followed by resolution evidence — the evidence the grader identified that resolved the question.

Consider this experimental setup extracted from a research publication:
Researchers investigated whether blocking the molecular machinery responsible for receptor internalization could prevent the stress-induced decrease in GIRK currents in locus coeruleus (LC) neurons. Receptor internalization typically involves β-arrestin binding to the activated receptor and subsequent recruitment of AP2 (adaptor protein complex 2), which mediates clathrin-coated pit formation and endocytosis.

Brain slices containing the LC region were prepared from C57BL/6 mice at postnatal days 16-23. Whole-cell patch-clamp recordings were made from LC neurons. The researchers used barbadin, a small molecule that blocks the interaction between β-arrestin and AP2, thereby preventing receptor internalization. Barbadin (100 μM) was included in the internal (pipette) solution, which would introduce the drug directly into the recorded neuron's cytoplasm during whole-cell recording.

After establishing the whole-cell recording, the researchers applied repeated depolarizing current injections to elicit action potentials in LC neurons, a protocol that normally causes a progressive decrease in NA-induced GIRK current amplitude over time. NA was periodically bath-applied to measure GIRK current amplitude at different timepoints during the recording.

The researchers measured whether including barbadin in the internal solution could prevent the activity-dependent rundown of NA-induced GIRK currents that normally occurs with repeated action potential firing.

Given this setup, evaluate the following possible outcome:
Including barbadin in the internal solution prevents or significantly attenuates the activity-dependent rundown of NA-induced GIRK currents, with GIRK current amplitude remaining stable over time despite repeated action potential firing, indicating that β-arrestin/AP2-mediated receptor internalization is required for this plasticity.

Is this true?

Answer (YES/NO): YES